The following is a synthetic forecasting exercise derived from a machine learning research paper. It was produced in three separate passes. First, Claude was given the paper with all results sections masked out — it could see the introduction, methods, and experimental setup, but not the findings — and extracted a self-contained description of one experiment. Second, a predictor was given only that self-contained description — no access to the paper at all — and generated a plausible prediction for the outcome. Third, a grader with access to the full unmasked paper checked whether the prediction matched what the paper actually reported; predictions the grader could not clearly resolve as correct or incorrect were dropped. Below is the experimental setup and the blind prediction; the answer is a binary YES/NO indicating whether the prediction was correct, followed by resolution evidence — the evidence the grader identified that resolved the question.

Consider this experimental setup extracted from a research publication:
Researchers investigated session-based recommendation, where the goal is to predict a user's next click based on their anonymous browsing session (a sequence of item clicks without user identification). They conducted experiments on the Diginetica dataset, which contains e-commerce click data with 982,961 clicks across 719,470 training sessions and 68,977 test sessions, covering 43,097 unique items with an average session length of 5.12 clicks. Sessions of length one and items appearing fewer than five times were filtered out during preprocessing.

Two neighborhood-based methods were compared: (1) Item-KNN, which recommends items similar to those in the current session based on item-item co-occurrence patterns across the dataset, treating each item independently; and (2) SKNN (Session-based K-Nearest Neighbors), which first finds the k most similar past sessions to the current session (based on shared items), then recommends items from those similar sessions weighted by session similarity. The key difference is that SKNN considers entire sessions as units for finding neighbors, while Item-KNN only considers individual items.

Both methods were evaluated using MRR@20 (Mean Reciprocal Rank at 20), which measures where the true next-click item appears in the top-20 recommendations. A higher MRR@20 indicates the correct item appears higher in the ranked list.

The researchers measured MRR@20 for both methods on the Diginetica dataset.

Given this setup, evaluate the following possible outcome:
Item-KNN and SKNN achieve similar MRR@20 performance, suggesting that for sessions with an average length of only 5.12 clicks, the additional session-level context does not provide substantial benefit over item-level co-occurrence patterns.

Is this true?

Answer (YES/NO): NO